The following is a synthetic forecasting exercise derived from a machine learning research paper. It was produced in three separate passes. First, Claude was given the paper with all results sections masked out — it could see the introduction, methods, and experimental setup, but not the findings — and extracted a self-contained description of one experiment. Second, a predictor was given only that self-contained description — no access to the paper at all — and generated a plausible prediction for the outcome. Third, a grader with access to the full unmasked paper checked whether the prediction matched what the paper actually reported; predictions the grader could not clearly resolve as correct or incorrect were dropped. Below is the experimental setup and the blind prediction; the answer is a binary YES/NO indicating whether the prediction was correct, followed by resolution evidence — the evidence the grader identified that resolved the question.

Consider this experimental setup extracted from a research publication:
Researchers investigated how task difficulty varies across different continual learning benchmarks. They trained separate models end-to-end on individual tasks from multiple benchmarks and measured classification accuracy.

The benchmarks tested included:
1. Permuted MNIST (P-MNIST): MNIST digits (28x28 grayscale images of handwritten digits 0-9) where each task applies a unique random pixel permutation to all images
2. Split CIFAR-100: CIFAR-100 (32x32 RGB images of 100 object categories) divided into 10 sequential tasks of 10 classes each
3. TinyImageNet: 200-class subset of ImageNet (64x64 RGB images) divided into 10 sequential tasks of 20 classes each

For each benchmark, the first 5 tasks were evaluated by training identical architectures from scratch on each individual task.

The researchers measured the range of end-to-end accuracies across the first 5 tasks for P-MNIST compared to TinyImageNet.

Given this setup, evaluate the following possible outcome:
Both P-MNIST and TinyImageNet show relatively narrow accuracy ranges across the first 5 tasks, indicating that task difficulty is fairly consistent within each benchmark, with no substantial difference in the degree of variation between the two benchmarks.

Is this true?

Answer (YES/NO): YES